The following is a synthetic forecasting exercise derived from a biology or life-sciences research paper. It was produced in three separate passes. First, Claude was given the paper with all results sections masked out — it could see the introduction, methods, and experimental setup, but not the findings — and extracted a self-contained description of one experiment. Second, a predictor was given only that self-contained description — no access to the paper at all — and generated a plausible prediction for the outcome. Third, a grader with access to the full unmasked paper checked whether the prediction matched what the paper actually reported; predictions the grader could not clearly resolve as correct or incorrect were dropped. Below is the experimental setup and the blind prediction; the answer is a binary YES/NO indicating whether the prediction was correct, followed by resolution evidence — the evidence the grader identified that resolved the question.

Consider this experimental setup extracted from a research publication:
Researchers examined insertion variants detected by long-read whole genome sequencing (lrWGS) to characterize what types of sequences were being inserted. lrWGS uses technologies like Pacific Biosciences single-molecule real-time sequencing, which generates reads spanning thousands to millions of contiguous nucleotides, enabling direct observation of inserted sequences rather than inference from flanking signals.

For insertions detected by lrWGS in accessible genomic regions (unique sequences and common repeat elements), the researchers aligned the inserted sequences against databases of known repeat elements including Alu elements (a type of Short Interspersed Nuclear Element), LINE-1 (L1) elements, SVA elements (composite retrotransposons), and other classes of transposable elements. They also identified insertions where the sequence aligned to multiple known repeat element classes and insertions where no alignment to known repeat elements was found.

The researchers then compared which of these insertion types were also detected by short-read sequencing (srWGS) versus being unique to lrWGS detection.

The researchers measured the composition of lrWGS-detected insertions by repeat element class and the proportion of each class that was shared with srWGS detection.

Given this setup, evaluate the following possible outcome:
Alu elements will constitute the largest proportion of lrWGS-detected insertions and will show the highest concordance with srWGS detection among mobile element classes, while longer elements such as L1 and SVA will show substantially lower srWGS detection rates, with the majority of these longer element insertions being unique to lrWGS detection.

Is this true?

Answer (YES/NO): YES